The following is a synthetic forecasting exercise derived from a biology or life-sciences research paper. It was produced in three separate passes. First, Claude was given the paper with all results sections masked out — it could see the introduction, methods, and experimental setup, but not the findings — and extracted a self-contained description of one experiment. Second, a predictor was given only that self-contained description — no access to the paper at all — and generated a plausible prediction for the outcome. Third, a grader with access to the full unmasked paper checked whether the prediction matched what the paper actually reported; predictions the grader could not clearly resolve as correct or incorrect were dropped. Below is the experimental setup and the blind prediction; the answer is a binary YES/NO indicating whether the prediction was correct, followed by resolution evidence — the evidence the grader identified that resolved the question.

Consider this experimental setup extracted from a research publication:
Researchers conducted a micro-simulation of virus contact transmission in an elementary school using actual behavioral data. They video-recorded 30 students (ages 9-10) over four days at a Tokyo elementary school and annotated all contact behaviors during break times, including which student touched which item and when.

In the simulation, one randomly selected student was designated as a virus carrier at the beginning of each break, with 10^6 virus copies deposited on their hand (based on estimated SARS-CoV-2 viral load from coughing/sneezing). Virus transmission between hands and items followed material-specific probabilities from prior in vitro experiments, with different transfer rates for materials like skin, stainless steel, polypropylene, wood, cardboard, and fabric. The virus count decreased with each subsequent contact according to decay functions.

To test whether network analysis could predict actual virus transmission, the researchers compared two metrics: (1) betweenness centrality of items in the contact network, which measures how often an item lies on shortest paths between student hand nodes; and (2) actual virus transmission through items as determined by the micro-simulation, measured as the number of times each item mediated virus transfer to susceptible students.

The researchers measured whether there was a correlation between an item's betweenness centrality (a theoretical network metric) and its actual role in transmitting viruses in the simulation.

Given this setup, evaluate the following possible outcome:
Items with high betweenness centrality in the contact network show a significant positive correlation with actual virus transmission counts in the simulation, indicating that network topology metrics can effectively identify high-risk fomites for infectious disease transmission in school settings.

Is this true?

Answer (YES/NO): NO